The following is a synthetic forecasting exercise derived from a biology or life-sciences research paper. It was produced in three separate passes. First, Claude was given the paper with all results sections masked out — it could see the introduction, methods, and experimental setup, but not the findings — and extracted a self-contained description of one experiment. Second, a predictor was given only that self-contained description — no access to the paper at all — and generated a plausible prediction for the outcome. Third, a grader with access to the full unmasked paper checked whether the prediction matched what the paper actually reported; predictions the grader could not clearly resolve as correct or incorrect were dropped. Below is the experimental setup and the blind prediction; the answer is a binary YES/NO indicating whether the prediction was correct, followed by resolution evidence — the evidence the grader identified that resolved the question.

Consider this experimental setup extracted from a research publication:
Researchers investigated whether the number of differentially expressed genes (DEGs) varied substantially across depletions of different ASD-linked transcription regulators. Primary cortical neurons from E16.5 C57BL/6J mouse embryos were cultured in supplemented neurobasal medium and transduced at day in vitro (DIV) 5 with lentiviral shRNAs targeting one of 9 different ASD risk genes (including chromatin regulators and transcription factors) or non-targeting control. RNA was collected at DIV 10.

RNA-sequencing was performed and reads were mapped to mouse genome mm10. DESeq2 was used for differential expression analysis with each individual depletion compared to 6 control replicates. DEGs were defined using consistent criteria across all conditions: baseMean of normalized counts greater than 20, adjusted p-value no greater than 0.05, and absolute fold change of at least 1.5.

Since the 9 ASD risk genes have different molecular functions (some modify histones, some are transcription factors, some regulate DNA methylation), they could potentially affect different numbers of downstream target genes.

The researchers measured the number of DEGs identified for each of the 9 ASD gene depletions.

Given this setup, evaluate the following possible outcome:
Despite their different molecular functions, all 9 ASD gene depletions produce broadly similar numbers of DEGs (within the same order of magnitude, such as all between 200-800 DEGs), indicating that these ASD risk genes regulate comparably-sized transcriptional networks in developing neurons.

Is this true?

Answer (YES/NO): NO